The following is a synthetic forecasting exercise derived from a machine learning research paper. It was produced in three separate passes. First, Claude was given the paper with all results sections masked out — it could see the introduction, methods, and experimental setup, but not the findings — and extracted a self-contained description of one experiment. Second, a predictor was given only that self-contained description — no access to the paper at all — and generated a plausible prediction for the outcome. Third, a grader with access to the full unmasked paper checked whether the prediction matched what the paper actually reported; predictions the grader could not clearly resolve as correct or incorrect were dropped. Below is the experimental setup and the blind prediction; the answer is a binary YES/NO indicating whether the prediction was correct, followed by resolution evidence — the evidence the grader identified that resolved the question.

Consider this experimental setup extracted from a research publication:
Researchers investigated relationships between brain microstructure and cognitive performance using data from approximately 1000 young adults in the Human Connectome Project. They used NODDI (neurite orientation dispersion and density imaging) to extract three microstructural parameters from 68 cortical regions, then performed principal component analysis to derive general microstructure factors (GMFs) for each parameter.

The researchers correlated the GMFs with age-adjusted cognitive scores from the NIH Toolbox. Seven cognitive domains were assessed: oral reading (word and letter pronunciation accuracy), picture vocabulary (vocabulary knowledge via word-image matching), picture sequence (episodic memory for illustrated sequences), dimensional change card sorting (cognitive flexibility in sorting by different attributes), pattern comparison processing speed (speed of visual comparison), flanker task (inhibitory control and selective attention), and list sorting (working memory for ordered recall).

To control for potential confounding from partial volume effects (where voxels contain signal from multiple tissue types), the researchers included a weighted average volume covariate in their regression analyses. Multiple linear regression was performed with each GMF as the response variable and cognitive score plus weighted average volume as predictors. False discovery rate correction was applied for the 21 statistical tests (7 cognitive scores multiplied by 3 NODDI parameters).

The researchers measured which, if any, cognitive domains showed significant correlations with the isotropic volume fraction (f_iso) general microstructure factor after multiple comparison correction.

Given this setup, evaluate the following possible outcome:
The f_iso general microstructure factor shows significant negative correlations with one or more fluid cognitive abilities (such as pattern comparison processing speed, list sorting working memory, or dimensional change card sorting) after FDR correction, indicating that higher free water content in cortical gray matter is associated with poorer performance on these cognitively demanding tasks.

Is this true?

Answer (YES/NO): NO